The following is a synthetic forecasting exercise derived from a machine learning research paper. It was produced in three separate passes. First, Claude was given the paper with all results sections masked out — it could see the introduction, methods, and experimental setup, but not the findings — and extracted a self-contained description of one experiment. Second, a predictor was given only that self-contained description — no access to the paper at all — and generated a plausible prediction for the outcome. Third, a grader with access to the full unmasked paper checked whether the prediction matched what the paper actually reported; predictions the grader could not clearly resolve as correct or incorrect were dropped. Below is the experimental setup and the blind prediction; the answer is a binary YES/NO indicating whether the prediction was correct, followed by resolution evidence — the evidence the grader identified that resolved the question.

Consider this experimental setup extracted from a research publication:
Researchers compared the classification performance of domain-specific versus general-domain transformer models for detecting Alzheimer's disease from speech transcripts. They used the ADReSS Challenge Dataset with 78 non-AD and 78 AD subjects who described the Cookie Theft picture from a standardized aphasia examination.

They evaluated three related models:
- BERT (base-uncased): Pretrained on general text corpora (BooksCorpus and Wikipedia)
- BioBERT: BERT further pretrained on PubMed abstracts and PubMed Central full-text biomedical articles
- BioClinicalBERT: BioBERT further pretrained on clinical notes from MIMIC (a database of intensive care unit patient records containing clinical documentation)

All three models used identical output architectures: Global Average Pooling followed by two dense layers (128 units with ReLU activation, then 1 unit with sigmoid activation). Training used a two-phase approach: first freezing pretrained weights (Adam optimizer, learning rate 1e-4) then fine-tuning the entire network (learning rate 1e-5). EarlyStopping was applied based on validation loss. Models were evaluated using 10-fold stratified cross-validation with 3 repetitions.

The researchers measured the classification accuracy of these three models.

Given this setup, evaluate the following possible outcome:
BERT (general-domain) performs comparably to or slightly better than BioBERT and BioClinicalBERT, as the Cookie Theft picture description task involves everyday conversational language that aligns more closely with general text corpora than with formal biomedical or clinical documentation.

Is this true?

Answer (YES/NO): YES